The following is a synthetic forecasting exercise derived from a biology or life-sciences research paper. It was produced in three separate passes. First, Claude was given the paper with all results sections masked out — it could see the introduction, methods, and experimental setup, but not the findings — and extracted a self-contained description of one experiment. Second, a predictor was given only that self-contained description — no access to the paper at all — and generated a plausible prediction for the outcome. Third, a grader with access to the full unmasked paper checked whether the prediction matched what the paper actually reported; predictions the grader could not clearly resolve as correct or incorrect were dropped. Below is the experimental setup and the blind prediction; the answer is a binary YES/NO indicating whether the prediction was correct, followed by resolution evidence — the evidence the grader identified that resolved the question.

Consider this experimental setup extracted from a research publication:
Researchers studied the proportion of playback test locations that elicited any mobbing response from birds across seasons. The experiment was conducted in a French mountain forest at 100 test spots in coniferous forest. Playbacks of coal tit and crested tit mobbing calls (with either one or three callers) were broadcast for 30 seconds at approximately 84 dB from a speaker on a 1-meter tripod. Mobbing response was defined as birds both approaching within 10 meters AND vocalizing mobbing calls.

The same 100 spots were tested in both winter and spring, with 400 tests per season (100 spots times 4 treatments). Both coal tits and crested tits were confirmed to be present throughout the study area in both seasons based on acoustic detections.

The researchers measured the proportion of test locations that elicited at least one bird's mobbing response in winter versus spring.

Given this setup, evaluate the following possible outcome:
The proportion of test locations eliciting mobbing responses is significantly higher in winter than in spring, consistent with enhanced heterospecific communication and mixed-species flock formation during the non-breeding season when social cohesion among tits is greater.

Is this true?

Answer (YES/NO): NO